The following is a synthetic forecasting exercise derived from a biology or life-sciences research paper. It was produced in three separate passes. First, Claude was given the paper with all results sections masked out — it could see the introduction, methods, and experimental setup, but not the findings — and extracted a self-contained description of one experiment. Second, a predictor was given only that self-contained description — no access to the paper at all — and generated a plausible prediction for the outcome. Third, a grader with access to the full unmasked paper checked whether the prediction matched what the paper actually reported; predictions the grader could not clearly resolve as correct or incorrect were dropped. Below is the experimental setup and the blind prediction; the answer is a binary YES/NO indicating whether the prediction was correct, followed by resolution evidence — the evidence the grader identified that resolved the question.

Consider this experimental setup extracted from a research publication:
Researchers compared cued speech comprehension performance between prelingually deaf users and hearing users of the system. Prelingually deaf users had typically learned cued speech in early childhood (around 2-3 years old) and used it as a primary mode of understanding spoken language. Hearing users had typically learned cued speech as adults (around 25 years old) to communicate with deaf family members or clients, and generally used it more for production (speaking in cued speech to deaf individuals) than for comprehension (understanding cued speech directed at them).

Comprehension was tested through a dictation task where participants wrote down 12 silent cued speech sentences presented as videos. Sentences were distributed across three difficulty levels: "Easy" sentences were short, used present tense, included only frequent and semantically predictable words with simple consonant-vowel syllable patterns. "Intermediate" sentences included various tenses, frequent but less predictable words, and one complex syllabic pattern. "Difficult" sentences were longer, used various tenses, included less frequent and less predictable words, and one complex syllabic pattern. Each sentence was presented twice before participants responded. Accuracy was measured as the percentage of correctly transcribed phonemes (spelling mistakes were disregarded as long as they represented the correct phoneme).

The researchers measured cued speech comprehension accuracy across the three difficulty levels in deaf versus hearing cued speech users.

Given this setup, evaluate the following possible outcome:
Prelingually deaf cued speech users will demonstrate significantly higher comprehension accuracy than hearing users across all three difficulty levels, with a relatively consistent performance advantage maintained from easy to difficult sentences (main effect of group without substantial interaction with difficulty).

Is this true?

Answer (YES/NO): NO